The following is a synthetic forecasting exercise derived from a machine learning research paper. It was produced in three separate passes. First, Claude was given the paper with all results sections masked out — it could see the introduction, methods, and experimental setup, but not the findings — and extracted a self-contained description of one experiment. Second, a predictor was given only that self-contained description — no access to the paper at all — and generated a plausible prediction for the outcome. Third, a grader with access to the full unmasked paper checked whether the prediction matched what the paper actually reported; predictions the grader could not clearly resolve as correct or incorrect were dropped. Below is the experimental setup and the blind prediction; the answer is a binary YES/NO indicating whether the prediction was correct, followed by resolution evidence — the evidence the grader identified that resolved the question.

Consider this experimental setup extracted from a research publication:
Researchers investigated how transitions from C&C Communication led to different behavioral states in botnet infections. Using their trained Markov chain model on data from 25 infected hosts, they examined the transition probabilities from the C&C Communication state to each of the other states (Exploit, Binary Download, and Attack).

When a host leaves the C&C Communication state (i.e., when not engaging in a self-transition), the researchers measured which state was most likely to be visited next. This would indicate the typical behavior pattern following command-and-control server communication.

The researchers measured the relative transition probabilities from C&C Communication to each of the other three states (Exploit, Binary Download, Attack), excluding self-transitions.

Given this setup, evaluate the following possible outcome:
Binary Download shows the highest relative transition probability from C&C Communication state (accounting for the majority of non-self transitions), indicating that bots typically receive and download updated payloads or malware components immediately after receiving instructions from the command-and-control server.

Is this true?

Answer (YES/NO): NO